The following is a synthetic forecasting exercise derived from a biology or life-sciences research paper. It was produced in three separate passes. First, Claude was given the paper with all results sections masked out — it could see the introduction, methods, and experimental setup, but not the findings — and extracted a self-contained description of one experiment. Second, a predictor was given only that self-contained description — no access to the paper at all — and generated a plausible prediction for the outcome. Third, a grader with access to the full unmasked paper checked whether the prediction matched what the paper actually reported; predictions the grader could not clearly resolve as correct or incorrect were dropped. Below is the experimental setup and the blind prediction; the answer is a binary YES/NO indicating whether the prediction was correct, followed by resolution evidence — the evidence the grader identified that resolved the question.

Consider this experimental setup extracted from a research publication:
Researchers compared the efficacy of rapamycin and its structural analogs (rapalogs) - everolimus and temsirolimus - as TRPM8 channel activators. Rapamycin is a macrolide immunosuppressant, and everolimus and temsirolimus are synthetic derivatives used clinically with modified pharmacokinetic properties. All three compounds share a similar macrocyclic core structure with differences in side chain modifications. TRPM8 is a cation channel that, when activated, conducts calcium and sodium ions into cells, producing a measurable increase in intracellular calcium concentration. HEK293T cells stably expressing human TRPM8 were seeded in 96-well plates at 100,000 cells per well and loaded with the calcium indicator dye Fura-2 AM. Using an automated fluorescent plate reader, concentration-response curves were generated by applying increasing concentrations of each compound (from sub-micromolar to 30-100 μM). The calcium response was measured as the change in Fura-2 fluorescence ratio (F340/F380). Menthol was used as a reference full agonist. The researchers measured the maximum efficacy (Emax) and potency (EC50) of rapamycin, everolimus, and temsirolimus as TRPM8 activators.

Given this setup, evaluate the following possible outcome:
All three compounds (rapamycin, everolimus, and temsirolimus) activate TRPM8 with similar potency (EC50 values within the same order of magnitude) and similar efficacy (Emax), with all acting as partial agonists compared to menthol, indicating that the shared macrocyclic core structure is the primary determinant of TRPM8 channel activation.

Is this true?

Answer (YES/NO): NO